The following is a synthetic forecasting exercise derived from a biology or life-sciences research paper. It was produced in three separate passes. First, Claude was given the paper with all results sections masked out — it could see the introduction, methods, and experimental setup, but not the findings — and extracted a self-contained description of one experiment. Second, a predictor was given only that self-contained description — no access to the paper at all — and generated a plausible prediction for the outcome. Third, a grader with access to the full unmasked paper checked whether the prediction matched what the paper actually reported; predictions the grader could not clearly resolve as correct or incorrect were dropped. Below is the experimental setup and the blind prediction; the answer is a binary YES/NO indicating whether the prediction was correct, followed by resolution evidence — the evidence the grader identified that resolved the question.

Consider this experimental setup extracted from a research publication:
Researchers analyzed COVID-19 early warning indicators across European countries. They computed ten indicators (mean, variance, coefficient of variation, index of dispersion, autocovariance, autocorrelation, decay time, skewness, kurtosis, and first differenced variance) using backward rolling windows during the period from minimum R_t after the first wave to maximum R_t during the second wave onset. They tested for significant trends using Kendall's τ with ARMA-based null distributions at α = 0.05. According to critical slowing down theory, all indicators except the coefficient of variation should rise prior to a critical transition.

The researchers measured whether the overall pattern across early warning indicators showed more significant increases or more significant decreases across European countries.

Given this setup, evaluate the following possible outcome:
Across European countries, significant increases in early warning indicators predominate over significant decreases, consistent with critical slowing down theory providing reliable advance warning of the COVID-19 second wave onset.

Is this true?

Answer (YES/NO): NO